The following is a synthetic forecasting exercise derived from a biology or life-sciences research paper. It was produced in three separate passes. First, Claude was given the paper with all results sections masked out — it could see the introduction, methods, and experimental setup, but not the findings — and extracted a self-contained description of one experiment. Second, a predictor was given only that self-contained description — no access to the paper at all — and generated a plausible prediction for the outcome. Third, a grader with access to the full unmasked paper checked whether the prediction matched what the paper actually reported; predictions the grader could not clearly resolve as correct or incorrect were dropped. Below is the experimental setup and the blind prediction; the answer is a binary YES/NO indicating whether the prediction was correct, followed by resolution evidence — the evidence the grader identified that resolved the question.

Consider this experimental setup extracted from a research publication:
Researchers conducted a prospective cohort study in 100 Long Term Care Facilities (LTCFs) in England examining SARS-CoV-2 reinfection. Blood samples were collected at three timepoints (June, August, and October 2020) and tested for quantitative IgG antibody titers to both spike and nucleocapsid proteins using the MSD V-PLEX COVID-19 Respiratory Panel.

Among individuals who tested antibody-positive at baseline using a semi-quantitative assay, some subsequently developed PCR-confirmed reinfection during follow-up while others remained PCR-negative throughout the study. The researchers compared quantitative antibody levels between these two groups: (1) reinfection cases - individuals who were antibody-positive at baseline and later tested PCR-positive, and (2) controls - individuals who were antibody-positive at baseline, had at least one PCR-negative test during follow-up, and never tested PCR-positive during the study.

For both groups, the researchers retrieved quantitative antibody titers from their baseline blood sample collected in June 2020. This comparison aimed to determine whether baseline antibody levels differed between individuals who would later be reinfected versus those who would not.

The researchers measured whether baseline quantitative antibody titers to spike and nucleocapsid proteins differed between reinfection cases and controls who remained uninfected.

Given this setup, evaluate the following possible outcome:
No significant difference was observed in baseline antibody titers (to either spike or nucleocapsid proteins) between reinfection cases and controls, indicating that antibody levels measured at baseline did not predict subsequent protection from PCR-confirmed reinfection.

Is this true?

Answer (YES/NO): YES